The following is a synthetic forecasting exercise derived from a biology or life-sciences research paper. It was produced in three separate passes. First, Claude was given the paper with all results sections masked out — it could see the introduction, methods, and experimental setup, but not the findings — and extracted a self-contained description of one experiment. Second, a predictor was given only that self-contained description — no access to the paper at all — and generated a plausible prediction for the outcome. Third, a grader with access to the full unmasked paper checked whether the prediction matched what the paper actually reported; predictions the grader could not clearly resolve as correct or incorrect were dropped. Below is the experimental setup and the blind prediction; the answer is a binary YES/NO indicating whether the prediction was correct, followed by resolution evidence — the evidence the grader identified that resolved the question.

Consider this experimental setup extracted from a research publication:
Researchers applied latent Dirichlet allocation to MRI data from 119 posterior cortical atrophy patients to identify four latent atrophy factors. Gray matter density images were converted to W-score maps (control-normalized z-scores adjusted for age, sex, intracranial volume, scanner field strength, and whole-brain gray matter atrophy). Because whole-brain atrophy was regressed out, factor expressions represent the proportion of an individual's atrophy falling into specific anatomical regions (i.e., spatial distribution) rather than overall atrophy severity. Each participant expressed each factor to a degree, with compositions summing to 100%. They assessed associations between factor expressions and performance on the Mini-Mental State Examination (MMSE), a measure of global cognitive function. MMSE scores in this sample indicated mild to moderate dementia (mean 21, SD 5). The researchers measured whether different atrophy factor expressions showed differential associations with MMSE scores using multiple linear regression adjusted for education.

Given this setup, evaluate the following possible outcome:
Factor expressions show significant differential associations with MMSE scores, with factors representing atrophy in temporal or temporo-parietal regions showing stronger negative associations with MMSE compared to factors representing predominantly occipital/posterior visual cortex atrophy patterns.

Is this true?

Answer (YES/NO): NO